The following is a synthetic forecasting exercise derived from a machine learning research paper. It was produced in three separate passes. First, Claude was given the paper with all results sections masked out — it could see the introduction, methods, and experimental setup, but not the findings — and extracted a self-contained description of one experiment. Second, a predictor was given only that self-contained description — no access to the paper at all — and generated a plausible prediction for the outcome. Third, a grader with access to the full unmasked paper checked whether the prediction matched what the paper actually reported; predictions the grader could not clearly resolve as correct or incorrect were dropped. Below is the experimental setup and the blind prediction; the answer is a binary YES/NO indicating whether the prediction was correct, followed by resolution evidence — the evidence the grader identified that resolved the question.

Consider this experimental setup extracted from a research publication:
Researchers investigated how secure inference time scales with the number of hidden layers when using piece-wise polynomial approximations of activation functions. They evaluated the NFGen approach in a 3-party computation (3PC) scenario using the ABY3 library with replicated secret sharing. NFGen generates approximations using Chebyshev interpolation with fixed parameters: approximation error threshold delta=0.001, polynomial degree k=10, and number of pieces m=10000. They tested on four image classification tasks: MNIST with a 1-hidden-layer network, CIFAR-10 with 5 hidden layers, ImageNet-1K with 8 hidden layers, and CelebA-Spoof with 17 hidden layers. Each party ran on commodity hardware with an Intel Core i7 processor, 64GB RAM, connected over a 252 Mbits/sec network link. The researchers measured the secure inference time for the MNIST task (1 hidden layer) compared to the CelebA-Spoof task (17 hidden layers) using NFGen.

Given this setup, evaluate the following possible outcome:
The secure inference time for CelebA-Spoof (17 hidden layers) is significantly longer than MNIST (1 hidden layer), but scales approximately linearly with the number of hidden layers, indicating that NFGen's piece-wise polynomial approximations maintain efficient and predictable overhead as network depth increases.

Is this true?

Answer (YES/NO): NO